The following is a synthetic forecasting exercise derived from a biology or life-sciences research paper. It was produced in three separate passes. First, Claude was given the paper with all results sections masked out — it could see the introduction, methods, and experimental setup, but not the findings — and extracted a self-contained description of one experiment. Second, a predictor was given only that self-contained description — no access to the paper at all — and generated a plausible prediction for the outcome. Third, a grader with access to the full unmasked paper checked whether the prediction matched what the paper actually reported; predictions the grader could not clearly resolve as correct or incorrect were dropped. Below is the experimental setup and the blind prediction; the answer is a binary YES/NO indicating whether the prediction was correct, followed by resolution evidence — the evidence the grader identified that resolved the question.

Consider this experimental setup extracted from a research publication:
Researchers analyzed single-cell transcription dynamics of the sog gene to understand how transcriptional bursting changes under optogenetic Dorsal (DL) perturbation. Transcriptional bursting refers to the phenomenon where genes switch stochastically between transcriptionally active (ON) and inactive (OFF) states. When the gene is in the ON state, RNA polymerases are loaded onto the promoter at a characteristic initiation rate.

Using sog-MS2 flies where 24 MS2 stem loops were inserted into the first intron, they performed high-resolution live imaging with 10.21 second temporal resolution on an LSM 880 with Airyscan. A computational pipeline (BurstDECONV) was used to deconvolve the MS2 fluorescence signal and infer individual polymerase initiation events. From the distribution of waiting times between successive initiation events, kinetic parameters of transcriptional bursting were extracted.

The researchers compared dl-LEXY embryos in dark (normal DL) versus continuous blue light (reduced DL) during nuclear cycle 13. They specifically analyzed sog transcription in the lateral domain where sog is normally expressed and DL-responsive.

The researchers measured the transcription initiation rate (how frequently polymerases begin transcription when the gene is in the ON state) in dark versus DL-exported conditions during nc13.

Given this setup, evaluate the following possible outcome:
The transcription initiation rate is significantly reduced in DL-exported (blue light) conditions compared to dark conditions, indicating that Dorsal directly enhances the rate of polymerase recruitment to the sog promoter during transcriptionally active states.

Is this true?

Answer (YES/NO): NO